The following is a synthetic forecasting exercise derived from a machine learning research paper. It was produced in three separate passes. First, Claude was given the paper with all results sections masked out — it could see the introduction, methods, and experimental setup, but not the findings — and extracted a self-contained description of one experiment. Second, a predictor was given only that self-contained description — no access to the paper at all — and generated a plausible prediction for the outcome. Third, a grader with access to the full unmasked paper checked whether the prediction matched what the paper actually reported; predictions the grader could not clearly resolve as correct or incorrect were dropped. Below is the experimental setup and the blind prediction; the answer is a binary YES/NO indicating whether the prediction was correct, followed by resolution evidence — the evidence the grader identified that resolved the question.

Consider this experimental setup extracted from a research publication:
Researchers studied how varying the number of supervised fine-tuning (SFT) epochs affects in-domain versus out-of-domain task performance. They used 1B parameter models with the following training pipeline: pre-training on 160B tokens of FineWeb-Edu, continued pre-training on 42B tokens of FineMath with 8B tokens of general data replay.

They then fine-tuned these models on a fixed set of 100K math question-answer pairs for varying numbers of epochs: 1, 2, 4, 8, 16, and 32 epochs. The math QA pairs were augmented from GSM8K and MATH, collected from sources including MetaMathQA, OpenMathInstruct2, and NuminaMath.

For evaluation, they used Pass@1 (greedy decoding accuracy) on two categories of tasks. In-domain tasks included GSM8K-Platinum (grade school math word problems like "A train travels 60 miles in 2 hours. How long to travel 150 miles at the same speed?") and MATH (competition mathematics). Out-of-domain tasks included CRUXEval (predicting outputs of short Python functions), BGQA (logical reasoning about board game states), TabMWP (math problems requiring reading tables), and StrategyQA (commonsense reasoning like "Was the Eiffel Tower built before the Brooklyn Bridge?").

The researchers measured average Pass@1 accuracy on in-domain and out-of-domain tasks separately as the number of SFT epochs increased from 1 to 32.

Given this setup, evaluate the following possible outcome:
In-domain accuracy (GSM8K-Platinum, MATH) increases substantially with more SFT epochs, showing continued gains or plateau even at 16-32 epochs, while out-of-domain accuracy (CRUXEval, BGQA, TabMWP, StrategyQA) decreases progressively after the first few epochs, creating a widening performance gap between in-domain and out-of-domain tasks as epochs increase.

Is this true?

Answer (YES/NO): YES